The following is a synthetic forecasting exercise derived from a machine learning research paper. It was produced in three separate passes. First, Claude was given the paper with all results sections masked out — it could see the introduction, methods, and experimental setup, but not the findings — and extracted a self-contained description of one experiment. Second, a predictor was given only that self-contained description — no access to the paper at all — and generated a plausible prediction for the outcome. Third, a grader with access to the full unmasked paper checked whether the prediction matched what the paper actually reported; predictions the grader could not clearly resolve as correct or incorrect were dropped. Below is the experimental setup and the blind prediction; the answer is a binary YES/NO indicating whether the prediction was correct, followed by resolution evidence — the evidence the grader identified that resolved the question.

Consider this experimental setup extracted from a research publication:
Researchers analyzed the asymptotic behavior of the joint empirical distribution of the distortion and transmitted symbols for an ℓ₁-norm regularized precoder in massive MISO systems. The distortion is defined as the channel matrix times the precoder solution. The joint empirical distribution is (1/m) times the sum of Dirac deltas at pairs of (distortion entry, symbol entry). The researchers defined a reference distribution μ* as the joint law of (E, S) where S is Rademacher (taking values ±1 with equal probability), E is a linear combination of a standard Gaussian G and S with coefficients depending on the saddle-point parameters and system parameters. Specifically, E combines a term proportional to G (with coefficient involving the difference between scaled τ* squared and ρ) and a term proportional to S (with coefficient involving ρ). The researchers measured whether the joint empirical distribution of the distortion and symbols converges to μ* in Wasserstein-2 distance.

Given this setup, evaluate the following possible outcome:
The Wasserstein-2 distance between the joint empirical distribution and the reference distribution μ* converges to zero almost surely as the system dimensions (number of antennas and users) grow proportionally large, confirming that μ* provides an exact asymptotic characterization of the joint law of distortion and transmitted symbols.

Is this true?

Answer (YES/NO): NO